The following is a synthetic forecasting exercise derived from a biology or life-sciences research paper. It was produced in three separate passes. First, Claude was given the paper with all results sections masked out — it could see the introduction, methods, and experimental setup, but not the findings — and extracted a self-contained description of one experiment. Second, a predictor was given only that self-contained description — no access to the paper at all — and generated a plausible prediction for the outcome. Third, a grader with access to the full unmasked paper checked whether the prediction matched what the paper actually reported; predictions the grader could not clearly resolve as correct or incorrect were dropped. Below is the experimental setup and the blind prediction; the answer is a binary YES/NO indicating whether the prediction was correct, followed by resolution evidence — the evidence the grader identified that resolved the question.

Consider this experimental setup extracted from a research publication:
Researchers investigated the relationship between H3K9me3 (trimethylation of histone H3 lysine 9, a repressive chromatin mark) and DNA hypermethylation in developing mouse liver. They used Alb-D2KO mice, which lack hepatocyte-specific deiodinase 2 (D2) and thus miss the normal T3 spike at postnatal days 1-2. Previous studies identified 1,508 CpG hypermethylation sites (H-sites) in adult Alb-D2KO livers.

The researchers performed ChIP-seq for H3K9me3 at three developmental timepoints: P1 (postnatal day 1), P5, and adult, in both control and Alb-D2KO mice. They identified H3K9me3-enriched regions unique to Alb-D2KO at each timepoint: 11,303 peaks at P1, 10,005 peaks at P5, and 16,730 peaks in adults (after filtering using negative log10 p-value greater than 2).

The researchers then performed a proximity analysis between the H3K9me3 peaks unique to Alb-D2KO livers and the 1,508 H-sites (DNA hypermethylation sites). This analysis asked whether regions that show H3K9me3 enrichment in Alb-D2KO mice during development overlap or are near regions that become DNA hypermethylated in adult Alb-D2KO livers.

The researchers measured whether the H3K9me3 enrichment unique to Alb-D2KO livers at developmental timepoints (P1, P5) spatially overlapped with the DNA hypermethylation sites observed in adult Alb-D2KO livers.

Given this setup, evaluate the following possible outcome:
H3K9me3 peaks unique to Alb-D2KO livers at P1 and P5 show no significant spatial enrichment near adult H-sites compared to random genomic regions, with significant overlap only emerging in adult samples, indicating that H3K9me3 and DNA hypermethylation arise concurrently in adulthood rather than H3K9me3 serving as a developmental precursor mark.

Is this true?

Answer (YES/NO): NO